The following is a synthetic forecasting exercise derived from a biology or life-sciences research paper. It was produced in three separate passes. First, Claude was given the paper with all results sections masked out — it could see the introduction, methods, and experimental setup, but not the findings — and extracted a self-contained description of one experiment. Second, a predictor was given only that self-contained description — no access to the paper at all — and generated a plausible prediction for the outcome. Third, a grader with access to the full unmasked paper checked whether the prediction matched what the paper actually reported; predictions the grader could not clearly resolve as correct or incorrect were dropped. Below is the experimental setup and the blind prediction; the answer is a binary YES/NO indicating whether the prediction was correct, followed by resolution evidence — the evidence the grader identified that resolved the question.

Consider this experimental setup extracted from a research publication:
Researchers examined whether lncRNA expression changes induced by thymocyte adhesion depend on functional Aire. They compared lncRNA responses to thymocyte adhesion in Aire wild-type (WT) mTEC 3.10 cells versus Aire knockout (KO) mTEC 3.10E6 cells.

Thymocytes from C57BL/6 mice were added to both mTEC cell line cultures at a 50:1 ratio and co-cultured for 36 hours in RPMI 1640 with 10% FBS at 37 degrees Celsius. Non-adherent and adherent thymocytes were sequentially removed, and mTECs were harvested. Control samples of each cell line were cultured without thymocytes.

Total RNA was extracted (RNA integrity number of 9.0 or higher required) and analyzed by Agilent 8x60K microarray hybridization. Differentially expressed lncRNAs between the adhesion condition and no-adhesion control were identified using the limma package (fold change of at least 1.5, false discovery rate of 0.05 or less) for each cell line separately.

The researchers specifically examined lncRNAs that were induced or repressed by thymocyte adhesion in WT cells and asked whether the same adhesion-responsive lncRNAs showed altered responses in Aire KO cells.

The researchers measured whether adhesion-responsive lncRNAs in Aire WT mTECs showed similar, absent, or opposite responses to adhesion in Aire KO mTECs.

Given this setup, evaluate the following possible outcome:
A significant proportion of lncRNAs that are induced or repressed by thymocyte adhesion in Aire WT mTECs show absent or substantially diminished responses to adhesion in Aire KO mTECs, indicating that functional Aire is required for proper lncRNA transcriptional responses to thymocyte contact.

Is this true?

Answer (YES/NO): YES